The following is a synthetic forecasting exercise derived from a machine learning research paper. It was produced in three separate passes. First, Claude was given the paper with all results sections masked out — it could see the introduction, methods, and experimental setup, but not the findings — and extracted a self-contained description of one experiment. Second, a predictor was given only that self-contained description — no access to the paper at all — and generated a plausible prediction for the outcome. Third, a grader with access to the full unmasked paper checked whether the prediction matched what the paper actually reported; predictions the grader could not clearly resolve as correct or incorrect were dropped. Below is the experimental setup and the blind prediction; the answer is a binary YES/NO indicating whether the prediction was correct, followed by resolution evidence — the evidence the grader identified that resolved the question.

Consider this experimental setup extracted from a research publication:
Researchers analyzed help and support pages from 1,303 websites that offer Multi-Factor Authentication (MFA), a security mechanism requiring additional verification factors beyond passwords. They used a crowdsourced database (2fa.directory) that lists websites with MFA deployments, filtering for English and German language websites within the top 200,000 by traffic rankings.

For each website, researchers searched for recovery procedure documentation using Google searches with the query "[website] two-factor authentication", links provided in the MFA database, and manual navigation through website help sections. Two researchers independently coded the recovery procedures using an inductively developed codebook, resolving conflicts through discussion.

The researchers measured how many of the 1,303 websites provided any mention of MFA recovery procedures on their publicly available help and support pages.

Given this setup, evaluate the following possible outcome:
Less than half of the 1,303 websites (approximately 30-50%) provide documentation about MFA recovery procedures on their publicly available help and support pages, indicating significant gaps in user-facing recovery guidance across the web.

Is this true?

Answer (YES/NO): NO